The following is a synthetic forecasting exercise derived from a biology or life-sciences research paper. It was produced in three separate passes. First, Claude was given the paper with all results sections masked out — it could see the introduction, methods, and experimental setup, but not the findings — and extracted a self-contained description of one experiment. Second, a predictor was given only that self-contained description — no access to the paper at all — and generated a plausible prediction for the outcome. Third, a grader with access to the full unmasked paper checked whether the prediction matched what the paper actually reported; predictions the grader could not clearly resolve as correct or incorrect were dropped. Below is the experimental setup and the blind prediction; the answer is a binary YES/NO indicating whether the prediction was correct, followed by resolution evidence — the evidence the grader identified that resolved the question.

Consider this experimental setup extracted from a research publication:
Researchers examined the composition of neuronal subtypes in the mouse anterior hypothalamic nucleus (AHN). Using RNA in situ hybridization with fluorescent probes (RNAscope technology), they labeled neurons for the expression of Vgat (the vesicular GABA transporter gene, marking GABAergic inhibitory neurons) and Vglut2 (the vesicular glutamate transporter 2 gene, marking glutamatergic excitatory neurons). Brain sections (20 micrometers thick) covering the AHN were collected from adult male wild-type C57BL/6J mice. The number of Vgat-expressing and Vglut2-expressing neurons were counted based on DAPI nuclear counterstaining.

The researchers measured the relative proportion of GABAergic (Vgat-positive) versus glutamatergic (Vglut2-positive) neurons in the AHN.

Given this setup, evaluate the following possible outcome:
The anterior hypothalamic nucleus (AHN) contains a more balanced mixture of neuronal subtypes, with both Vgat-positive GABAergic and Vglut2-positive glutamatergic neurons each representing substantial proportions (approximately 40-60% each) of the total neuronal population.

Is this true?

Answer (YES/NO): NO